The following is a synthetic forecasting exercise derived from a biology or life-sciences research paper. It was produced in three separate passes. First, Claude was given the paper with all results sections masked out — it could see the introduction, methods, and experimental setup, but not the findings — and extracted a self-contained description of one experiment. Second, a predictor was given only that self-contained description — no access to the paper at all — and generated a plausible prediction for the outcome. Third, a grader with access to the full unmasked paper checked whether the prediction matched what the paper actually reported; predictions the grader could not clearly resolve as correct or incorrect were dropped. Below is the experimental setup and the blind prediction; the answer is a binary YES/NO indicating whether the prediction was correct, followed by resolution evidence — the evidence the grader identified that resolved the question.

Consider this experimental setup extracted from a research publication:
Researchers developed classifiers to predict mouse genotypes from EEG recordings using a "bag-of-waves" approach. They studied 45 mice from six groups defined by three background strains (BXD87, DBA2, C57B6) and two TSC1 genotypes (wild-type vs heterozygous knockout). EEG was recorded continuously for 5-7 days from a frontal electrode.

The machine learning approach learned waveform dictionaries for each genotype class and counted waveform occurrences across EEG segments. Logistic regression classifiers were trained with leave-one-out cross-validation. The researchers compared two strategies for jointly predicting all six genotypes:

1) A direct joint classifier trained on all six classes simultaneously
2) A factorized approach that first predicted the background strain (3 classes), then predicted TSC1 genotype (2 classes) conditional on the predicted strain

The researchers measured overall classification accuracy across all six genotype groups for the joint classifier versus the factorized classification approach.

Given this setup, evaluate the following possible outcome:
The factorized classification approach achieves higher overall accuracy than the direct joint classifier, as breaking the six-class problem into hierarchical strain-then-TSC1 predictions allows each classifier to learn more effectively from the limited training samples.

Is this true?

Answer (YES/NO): YES